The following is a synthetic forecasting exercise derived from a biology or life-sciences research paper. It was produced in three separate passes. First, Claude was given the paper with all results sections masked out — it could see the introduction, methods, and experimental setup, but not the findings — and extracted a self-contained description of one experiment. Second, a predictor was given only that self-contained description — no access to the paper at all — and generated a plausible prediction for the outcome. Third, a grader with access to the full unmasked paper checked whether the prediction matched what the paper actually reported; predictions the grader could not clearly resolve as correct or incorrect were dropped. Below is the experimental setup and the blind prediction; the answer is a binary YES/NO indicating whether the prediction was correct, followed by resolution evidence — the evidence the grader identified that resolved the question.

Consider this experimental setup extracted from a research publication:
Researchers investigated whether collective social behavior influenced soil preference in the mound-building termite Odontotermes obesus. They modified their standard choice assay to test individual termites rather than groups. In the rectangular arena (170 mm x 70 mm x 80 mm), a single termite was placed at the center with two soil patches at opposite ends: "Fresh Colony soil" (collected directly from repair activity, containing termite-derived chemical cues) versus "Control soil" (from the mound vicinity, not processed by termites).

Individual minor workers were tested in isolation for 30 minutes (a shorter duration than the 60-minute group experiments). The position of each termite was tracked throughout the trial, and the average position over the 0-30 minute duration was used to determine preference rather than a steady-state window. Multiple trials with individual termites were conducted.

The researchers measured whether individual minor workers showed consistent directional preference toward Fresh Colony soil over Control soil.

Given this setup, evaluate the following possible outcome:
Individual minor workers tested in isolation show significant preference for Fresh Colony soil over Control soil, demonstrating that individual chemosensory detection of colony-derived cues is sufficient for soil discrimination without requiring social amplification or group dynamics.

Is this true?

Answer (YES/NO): YES